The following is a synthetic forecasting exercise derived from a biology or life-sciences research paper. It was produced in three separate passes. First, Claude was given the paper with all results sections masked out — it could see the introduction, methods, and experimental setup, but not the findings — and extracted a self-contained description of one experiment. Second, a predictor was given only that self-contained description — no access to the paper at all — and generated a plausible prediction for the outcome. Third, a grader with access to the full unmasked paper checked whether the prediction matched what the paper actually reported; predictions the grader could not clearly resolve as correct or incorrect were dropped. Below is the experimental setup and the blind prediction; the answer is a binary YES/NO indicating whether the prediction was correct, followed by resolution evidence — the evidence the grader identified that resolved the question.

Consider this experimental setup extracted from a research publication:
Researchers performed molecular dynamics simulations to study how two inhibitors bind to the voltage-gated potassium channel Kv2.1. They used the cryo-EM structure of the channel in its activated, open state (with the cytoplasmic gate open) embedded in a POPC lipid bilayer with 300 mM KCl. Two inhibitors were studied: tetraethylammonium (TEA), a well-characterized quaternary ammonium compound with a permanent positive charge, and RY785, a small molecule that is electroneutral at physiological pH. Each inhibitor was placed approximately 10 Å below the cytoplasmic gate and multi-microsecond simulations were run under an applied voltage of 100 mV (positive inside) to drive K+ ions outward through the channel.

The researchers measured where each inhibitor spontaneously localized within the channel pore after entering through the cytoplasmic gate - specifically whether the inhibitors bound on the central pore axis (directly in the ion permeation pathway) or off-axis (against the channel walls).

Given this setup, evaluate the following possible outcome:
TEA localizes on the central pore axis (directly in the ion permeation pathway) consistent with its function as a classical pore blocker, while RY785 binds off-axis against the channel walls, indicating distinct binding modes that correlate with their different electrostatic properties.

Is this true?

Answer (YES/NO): YES